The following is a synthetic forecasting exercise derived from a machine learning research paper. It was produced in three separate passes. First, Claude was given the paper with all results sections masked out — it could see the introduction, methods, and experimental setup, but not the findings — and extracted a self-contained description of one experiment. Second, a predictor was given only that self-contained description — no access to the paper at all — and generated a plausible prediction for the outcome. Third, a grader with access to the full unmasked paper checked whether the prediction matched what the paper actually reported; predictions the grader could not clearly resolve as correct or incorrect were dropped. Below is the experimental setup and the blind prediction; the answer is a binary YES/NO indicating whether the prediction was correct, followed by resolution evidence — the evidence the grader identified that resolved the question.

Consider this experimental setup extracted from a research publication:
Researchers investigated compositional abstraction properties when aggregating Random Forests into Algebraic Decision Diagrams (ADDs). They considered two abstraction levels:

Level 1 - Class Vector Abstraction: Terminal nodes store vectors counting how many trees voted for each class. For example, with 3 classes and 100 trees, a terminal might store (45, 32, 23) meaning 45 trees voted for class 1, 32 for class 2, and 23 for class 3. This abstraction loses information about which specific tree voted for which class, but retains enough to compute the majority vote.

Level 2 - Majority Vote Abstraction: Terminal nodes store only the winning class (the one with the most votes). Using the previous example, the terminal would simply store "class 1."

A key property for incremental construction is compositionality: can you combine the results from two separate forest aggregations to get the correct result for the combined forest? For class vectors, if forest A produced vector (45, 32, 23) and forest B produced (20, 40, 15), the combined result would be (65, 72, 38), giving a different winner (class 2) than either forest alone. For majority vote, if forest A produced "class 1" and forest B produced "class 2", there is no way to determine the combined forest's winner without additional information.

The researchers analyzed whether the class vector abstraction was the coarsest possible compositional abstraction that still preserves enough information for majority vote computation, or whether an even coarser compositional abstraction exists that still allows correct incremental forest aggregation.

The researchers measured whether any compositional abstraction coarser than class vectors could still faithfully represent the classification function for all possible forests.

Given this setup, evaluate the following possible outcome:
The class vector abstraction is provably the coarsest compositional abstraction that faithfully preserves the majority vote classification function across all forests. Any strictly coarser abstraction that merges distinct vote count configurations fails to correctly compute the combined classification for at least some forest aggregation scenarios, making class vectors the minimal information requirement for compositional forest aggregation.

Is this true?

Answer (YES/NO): YES